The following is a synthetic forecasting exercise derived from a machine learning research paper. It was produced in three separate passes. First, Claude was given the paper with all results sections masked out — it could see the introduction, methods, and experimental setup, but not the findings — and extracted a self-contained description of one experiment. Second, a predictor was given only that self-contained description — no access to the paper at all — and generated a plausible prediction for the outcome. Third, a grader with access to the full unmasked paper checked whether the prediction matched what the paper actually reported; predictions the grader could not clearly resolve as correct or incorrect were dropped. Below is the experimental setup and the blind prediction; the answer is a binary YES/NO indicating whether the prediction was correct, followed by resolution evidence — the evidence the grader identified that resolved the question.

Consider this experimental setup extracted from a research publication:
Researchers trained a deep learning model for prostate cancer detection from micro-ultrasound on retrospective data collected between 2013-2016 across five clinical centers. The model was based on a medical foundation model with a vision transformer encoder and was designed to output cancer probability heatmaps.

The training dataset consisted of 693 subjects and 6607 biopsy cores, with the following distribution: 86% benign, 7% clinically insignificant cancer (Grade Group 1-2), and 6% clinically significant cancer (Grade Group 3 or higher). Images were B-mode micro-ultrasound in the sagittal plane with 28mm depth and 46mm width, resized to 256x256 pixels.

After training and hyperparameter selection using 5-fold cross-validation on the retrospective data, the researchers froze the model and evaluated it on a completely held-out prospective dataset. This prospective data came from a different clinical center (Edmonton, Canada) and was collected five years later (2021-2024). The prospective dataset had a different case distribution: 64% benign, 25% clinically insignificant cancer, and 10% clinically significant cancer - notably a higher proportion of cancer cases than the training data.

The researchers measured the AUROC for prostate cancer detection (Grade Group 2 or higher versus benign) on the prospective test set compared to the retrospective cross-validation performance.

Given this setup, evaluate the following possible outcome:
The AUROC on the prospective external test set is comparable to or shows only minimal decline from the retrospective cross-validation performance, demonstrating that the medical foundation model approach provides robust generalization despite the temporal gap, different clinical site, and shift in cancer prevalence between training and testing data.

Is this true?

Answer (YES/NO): YES